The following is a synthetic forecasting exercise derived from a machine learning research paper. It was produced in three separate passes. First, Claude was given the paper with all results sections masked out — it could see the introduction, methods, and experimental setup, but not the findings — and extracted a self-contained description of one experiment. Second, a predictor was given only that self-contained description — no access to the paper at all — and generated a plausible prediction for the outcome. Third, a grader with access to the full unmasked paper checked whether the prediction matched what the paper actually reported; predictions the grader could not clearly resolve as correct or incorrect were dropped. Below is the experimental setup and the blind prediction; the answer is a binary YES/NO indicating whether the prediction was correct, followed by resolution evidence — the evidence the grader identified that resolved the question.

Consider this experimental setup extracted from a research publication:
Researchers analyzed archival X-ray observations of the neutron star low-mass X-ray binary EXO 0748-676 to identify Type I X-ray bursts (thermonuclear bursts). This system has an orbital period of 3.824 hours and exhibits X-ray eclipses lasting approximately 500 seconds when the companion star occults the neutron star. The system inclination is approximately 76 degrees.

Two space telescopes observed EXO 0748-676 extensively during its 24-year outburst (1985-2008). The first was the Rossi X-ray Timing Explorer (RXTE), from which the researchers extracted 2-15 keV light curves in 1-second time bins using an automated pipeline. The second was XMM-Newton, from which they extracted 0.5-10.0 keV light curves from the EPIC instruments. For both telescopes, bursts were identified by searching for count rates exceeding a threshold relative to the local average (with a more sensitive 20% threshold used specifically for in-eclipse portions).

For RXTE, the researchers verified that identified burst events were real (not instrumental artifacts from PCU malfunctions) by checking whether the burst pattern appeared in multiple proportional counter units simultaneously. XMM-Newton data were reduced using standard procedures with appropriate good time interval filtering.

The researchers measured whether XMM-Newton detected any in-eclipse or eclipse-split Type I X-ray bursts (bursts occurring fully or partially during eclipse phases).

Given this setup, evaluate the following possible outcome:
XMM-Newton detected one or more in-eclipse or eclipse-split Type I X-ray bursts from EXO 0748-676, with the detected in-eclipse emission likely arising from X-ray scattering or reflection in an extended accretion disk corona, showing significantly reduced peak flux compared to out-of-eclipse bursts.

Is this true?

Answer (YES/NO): NO